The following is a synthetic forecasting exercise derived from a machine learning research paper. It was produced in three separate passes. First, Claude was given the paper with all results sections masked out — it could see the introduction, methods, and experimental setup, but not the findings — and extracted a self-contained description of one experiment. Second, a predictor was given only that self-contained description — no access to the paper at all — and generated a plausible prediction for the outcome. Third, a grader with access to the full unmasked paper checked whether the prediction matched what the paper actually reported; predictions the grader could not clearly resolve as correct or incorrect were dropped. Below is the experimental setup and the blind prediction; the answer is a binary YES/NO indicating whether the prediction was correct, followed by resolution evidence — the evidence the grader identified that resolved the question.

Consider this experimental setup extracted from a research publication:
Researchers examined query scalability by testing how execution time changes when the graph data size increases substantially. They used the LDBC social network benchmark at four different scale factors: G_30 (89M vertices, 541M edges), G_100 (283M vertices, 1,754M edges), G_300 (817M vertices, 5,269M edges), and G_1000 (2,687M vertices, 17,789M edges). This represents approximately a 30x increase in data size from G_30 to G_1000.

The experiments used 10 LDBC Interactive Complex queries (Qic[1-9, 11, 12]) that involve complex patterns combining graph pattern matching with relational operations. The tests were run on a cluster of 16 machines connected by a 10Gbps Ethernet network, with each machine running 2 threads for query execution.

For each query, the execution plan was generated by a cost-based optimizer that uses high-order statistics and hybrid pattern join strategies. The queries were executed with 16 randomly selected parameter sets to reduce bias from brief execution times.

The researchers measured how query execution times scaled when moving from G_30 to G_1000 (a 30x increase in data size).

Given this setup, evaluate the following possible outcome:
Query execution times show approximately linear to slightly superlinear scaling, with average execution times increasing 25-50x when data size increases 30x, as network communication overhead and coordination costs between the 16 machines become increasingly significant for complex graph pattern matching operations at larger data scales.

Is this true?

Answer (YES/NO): NO